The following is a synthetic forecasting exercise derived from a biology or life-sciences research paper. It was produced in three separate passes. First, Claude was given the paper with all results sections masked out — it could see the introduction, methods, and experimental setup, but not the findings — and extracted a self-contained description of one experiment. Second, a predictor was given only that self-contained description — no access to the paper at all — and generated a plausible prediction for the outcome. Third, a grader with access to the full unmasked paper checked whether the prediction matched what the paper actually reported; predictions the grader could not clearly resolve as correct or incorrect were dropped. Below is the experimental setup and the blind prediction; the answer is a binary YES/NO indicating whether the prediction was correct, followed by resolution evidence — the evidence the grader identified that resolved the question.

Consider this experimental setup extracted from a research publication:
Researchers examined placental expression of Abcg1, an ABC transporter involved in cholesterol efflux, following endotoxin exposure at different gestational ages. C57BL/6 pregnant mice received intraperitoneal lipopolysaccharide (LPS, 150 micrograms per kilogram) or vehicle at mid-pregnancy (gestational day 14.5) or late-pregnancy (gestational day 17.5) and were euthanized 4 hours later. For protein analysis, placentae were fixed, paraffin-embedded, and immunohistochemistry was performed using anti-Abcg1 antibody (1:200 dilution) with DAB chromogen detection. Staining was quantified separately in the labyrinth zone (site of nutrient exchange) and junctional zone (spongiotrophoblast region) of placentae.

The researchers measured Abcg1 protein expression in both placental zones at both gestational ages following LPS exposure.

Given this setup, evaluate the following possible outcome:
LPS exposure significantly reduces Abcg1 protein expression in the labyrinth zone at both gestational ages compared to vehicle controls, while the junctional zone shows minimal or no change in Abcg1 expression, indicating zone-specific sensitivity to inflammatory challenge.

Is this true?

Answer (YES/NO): NO